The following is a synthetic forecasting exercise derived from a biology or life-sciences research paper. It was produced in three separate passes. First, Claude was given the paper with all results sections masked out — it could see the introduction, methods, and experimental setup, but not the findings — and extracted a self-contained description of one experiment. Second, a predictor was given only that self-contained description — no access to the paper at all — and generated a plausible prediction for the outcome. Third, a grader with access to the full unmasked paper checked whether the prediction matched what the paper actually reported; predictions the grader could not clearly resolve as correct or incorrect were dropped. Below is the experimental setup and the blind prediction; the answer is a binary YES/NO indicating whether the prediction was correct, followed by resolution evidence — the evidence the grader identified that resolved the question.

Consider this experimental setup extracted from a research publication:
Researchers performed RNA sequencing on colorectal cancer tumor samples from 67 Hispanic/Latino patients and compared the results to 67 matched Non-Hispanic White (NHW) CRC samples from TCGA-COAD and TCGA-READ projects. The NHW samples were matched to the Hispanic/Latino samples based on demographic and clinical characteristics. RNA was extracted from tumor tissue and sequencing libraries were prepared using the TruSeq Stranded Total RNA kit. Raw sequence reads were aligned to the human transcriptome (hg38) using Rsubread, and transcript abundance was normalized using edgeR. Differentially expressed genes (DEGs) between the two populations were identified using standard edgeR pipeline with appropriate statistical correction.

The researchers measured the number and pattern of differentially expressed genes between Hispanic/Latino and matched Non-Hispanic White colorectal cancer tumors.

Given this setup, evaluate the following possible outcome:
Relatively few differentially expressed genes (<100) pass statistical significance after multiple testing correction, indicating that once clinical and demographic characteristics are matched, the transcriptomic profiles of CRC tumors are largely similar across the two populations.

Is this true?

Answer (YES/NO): NO